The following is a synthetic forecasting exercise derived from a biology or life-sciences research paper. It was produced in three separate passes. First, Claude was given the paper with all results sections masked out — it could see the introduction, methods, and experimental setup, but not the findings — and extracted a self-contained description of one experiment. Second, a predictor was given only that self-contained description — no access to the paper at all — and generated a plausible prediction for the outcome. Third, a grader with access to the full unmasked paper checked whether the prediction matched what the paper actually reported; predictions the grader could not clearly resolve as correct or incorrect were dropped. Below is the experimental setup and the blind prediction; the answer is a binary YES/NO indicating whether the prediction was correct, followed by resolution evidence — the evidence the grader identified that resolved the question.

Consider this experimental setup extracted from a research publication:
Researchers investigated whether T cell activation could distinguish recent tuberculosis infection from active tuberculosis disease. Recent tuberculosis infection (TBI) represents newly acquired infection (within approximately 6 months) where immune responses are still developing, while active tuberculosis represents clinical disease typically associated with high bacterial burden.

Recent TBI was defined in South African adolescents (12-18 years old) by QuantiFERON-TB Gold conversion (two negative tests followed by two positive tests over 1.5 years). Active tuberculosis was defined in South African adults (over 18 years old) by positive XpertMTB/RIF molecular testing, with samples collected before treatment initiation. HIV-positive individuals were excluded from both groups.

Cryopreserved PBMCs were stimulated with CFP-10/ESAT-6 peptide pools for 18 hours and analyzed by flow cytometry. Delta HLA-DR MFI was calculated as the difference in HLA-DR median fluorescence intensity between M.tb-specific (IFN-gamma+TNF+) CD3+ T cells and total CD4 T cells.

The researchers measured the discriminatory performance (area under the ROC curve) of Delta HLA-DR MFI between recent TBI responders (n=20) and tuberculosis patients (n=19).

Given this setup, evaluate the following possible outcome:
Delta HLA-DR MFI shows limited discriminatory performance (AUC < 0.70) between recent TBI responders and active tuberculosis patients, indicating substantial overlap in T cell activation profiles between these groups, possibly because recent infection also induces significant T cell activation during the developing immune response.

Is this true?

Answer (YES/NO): YES